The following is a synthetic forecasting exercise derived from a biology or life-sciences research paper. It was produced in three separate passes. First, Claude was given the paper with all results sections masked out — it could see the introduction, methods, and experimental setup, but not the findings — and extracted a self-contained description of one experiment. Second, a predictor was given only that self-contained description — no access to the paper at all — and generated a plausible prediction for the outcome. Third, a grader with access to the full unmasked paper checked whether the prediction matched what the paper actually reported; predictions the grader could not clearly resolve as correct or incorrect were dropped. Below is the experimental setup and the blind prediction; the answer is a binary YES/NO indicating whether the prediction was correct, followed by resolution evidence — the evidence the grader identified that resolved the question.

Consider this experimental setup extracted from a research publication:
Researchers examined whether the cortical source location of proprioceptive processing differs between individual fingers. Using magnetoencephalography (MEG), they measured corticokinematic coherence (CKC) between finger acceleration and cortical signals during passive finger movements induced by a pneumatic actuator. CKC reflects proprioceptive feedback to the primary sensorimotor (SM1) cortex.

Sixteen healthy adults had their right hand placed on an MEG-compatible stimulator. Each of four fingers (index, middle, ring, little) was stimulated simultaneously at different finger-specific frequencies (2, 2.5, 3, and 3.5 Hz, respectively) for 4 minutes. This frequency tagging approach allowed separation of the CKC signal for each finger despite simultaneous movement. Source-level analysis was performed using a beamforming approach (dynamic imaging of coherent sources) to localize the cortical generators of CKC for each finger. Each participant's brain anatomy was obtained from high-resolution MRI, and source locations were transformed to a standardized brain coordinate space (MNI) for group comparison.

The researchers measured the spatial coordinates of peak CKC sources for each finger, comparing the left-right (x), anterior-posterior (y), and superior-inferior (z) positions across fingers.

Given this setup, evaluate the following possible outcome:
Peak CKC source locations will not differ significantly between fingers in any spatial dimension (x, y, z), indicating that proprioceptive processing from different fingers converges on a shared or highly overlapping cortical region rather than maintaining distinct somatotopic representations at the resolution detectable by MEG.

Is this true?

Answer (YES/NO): NO